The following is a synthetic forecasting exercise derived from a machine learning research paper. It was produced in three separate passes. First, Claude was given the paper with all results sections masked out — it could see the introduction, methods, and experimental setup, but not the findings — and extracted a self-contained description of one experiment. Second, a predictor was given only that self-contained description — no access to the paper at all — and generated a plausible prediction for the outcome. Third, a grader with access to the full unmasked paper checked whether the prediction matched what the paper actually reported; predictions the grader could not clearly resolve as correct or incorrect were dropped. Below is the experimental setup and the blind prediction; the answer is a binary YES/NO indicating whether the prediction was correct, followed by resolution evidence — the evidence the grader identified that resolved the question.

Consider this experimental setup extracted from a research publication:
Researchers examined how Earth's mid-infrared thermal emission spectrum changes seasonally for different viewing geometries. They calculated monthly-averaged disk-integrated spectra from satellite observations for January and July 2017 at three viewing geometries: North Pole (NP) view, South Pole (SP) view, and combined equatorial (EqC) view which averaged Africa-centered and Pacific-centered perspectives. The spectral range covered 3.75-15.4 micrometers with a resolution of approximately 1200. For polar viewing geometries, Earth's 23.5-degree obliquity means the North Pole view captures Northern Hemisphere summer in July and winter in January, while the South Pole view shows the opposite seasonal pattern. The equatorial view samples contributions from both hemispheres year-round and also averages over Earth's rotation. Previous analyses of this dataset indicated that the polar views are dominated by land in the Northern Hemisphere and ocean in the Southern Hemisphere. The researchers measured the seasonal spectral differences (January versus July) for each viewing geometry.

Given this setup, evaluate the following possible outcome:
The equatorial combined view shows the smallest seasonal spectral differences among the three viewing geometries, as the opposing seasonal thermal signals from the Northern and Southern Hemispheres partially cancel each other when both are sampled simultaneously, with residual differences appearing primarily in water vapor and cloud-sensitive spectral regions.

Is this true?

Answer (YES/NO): NO